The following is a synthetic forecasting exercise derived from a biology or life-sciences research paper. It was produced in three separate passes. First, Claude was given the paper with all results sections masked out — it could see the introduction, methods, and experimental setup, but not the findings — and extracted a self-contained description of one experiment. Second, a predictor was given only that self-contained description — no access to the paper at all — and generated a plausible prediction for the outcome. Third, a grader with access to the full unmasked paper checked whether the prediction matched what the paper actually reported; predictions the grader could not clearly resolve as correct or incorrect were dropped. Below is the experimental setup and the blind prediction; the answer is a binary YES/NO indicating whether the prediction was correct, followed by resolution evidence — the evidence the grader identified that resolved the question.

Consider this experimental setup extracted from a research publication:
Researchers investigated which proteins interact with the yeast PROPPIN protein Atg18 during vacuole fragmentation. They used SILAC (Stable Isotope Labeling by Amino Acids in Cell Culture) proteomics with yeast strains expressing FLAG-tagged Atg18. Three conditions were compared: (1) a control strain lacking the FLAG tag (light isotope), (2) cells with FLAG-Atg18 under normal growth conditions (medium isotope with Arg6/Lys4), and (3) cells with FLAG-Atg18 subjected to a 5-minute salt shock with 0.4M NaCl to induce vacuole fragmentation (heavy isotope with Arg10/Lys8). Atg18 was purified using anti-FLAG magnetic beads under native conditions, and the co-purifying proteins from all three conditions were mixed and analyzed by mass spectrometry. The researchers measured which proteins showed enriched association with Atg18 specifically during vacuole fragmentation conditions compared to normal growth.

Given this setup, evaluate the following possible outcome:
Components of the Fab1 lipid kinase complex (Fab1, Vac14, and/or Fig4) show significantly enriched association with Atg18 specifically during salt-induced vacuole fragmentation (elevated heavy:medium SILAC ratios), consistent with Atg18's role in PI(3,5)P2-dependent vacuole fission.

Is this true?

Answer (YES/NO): NO